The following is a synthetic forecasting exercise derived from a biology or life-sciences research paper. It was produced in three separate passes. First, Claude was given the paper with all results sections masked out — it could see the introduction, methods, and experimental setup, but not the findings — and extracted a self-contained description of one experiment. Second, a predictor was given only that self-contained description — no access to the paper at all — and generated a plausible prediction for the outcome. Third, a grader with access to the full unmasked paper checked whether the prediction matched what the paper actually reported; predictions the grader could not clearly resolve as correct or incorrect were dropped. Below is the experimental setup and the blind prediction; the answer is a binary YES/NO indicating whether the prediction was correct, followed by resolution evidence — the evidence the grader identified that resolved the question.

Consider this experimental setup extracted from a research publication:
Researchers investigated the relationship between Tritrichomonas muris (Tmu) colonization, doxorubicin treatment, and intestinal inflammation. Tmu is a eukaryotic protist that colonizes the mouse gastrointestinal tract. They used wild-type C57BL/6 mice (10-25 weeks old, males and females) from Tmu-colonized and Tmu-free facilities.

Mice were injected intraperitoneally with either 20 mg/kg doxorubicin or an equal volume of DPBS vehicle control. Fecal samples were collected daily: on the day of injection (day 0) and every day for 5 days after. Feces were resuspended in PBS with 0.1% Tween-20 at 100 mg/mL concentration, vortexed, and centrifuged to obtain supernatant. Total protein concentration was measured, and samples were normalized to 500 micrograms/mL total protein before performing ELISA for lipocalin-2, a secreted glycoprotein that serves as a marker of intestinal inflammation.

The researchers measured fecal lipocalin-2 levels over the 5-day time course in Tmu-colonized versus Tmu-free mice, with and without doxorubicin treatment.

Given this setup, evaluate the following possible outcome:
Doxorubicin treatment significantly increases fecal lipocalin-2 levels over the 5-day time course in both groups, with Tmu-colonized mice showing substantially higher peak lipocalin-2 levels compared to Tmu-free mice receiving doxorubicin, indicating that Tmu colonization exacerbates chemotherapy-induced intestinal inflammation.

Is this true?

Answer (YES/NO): NO